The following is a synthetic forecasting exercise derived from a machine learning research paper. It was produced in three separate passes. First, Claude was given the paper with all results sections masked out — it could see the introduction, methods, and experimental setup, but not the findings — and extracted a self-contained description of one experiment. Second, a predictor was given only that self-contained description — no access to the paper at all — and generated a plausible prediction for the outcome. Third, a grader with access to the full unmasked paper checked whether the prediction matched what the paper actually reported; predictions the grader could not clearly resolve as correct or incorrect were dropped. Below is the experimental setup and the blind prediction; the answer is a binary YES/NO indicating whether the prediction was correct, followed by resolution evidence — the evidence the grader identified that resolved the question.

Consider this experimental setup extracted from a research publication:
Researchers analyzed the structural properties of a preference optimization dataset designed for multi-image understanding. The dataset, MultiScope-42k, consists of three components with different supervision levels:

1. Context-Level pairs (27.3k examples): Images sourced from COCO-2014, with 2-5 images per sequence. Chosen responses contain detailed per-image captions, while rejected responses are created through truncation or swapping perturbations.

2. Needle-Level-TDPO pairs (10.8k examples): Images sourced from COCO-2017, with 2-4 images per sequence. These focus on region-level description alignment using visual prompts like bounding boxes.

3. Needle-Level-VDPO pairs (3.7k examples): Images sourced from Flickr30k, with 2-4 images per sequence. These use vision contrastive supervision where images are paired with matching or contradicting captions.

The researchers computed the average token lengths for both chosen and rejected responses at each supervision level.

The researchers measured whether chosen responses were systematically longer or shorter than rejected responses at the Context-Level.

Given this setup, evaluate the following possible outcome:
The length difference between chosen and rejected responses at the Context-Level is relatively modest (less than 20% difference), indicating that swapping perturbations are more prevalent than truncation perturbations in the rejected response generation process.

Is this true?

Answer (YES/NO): NO